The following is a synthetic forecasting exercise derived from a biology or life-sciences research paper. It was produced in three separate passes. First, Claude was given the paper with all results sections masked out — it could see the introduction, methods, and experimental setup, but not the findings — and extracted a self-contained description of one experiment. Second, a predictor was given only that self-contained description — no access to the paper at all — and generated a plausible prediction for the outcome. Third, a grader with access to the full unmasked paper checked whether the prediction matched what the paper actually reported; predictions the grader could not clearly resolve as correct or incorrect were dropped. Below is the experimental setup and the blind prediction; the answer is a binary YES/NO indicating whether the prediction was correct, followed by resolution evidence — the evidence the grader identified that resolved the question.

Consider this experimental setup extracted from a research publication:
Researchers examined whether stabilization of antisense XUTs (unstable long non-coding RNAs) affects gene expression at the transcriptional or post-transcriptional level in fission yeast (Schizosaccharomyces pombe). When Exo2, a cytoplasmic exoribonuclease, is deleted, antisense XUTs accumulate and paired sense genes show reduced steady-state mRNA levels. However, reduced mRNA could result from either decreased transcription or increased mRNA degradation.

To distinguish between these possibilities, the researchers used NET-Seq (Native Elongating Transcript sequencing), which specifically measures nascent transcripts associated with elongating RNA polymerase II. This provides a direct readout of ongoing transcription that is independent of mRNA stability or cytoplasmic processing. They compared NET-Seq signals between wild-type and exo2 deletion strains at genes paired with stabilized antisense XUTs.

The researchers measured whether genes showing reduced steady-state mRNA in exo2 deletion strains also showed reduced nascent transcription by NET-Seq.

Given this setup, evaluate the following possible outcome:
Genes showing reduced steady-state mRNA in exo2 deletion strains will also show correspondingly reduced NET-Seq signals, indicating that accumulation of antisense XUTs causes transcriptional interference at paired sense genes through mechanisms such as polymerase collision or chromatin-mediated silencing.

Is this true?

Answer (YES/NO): YES